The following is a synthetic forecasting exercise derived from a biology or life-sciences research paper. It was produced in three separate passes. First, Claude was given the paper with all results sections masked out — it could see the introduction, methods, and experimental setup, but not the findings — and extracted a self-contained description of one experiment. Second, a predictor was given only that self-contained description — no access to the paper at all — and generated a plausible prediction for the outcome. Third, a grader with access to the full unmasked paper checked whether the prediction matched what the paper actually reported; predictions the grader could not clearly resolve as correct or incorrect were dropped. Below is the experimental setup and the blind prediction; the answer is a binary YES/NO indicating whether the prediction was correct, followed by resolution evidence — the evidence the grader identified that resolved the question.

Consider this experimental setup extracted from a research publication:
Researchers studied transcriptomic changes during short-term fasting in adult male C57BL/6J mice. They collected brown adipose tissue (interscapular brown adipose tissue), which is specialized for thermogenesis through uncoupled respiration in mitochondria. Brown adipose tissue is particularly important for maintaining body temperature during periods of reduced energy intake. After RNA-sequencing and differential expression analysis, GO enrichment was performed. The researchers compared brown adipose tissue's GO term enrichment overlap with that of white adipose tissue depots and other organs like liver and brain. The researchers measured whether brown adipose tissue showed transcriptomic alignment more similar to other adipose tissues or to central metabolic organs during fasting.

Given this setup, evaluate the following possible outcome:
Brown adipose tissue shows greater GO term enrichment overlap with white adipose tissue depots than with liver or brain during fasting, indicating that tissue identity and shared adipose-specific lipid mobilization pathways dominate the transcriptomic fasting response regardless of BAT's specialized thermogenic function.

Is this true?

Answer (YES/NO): NO